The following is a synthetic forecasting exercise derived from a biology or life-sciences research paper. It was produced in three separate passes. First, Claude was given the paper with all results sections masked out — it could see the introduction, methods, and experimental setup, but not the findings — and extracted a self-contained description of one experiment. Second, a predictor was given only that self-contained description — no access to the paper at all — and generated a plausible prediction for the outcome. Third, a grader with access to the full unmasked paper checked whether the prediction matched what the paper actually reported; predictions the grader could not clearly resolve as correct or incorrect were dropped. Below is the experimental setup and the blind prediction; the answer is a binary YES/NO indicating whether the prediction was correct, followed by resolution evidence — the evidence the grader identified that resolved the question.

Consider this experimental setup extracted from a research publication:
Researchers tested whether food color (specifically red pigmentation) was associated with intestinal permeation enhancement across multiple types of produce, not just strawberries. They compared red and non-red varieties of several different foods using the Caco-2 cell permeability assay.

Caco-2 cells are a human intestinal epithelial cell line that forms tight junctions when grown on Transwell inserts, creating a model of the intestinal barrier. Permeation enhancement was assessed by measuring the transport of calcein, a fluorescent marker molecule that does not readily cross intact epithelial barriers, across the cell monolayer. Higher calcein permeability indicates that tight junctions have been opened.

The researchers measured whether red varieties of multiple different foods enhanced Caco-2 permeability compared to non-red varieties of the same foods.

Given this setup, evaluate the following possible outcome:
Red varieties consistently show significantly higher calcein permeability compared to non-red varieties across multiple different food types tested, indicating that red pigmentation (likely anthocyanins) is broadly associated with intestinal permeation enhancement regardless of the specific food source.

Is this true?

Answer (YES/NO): YES